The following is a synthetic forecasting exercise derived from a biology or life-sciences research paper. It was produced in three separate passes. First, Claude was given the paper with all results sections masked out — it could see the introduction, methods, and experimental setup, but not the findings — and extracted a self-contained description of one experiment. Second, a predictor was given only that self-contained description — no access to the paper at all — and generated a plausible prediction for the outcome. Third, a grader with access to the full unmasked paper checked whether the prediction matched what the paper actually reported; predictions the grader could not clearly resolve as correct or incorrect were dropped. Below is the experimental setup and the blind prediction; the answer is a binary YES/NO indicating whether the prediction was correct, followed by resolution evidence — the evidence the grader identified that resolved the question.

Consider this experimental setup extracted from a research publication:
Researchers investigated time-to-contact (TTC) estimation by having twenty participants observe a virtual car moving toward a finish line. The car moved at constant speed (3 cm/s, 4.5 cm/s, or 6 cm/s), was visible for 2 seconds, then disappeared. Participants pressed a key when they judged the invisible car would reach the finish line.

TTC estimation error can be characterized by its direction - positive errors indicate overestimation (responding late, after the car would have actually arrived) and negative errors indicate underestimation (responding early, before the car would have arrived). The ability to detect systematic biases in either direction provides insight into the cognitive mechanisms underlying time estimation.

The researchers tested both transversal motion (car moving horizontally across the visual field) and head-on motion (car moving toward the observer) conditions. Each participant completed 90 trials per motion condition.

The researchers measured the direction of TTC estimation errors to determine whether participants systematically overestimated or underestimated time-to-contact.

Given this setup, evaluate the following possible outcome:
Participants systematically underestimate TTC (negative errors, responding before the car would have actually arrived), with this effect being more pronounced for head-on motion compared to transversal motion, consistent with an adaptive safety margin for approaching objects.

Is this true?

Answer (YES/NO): NO